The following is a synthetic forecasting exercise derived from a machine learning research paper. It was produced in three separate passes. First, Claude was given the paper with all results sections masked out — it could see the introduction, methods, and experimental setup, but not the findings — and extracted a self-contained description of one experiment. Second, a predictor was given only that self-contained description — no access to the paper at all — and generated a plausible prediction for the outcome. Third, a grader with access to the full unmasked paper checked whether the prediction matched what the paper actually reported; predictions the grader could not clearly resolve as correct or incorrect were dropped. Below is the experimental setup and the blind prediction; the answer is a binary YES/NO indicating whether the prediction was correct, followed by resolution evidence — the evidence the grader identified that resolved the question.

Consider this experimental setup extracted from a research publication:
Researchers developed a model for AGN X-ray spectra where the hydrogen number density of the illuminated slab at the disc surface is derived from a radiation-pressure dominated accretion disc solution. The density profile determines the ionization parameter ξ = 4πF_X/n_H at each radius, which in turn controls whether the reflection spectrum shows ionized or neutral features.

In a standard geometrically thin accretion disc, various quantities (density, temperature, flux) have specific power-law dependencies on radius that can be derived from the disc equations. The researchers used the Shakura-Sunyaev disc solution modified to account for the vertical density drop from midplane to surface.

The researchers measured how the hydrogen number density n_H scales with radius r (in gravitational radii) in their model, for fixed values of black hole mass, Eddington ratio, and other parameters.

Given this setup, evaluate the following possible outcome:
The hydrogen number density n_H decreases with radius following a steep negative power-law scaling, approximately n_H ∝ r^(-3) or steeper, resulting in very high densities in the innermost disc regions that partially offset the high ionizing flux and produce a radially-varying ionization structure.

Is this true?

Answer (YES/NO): NO